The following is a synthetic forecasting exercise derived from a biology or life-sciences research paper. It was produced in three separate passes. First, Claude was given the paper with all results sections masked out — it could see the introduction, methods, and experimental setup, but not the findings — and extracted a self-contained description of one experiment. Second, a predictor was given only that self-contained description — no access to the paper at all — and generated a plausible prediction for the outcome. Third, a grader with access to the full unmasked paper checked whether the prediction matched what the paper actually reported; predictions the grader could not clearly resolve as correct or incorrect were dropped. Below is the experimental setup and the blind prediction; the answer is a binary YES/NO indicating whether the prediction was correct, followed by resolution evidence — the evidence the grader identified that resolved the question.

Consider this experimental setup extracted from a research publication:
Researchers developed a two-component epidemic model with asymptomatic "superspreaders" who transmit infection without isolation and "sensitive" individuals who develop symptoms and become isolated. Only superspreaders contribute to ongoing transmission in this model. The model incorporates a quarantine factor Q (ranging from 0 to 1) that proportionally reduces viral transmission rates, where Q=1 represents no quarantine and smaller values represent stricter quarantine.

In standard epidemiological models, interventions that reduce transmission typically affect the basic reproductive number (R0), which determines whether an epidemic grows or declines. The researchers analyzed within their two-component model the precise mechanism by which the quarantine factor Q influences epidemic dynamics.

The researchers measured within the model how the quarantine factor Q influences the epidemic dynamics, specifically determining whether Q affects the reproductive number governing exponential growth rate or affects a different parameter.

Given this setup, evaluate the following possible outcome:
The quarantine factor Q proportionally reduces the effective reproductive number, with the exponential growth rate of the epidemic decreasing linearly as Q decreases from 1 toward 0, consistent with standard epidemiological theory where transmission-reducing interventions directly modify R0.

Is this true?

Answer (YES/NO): NO